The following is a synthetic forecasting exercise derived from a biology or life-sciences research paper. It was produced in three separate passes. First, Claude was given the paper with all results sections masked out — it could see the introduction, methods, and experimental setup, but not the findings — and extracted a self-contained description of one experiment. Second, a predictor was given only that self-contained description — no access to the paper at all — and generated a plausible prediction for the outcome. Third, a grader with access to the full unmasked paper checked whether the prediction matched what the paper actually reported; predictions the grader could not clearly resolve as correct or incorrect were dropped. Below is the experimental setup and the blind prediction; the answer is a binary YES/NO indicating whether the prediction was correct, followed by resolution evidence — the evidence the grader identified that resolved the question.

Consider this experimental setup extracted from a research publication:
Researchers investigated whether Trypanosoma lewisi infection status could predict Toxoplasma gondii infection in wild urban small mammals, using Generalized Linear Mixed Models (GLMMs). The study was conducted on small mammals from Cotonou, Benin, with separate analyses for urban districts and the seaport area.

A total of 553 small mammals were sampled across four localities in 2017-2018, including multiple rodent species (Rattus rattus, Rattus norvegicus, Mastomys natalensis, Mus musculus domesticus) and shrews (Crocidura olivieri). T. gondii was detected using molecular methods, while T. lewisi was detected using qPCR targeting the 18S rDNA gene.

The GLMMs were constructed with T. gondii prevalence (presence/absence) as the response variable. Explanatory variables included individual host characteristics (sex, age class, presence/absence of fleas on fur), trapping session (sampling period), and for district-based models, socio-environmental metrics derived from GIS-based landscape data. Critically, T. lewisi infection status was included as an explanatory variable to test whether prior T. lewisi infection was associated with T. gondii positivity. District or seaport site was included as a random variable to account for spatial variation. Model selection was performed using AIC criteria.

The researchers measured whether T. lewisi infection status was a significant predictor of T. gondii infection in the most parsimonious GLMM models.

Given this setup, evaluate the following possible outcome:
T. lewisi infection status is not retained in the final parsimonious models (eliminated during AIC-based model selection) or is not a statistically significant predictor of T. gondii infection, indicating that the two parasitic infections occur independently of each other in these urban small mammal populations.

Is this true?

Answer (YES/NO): YES